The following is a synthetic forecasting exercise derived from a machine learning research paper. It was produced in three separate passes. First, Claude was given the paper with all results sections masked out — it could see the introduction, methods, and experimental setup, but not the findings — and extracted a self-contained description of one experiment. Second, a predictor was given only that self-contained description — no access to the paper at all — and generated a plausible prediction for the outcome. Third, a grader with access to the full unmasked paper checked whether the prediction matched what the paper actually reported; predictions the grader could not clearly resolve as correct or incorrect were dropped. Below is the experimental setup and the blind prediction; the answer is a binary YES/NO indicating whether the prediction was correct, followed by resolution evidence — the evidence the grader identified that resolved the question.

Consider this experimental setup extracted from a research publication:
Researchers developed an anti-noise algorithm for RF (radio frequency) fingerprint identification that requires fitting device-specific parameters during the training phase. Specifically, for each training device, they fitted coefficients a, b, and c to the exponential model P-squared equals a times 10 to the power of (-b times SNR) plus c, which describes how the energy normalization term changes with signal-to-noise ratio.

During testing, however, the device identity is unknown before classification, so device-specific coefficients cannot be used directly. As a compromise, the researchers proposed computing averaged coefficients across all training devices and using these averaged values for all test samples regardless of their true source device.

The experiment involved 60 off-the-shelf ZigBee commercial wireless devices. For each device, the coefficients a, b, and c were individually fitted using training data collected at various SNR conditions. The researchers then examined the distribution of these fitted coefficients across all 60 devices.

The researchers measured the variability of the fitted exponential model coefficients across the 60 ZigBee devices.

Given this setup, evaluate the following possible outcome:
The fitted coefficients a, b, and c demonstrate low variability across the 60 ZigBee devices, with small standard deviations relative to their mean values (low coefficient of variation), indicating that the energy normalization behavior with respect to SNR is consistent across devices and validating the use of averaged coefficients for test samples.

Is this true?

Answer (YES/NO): NO